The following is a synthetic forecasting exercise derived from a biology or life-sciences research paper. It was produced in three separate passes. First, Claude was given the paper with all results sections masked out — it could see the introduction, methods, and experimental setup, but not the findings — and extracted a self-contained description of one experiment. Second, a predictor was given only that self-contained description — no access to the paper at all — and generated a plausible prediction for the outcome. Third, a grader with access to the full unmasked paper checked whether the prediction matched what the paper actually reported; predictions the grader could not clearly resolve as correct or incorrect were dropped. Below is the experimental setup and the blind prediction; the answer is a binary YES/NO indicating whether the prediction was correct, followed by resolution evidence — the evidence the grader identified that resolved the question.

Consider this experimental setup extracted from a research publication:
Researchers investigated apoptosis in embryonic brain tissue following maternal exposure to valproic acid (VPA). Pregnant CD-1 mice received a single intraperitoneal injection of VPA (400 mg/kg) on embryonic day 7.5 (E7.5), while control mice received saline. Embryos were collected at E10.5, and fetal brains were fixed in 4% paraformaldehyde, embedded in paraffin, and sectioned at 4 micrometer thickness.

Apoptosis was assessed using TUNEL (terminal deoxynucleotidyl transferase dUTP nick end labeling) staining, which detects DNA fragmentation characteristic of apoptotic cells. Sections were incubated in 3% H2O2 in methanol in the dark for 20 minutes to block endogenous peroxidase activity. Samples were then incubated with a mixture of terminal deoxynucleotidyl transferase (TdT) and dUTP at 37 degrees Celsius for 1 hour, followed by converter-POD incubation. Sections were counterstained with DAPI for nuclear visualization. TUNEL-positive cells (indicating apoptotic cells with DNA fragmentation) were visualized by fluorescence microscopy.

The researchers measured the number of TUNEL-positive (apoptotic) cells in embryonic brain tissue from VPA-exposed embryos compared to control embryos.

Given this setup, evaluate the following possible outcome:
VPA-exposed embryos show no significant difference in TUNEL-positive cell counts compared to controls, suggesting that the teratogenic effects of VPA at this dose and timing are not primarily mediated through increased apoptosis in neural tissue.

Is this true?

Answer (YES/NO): NO